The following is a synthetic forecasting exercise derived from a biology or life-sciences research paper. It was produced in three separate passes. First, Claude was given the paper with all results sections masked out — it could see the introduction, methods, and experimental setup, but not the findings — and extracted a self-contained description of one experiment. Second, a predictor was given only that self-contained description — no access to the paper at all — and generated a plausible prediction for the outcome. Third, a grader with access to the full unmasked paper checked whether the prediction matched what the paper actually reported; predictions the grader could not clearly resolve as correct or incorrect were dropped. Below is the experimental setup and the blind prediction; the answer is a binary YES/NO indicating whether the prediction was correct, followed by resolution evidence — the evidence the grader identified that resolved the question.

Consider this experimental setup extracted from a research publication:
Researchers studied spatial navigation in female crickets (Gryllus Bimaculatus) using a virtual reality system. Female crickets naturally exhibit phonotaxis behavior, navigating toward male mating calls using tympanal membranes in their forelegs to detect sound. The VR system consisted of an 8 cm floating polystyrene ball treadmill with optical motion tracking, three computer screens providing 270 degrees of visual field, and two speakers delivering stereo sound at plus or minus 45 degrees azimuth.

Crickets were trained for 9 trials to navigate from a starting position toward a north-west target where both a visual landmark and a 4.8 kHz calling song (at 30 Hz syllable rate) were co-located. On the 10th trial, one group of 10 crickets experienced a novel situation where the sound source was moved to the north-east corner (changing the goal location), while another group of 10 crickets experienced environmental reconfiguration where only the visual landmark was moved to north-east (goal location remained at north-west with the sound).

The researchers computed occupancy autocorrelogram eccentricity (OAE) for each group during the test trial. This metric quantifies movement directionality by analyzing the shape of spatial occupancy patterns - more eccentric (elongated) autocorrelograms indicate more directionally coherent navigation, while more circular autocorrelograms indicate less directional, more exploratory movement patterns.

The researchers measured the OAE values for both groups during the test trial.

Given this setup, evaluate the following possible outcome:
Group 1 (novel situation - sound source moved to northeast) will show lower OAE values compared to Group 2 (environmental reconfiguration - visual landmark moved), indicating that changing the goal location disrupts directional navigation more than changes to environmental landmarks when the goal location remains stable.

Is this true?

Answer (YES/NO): NO